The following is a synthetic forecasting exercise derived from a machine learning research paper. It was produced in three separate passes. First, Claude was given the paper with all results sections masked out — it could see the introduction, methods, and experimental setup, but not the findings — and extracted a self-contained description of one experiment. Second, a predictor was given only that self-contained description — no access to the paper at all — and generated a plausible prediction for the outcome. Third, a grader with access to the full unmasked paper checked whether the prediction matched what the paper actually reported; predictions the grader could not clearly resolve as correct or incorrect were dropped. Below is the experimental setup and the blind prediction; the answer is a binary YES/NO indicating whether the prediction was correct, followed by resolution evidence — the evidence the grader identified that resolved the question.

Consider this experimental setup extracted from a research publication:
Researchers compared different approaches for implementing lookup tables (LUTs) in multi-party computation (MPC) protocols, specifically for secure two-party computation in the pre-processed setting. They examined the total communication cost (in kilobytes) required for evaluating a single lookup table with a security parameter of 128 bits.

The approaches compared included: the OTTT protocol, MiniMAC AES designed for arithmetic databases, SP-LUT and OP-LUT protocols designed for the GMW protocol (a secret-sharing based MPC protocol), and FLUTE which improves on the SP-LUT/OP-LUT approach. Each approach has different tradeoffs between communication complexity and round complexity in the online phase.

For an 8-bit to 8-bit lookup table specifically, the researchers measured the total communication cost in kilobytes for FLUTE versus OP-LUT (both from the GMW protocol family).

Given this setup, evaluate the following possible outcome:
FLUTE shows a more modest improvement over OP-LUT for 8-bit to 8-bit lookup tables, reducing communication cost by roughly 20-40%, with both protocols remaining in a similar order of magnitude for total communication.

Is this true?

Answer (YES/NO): NO